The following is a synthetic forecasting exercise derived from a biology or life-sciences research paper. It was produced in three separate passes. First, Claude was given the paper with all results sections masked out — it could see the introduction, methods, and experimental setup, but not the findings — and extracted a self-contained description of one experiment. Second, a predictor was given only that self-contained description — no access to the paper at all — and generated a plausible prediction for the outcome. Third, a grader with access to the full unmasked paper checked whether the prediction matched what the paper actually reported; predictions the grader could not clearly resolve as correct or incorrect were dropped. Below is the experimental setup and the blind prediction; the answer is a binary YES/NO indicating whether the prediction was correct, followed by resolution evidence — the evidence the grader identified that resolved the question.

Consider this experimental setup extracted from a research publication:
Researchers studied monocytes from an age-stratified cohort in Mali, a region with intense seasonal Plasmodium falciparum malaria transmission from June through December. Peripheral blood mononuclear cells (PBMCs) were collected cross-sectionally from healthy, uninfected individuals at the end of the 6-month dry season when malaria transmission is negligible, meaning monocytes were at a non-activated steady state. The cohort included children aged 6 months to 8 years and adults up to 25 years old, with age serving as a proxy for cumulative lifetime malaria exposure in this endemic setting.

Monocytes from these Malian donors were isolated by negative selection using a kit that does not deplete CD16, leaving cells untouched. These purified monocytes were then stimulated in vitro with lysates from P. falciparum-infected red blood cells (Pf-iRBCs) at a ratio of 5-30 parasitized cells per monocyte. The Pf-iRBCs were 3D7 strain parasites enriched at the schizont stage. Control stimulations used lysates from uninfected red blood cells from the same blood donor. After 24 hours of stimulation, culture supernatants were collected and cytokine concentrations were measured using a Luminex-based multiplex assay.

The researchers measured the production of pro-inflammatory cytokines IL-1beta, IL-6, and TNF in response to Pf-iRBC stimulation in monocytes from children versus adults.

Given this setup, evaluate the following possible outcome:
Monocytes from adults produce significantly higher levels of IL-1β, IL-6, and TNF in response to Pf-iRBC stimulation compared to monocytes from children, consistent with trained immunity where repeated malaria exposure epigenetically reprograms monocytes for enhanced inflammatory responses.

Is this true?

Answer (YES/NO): NO